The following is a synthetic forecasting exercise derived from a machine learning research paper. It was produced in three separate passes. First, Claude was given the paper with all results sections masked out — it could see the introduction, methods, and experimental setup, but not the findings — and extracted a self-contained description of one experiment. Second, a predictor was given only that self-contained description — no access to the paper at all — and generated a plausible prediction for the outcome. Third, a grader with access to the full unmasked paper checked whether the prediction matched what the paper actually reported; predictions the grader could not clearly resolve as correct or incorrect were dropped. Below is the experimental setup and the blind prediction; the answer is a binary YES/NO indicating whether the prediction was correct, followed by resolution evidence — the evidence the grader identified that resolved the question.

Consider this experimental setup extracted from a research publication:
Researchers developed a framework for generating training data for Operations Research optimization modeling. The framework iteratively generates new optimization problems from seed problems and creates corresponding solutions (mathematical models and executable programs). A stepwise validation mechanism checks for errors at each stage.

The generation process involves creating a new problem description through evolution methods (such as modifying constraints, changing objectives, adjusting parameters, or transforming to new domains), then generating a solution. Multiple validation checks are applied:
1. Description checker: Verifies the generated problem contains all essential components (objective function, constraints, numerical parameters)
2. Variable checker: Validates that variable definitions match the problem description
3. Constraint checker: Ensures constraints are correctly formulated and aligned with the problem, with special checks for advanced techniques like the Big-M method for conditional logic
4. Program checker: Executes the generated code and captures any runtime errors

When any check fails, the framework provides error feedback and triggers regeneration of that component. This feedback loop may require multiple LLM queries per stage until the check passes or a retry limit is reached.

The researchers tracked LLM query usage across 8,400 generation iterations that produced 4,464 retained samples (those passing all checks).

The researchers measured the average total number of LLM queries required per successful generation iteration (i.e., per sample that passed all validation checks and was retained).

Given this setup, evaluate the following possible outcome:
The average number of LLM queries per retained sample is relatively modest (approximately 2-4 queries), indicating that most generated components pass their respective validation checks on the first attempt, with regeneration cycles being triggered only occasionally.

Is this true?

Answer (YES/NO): NO